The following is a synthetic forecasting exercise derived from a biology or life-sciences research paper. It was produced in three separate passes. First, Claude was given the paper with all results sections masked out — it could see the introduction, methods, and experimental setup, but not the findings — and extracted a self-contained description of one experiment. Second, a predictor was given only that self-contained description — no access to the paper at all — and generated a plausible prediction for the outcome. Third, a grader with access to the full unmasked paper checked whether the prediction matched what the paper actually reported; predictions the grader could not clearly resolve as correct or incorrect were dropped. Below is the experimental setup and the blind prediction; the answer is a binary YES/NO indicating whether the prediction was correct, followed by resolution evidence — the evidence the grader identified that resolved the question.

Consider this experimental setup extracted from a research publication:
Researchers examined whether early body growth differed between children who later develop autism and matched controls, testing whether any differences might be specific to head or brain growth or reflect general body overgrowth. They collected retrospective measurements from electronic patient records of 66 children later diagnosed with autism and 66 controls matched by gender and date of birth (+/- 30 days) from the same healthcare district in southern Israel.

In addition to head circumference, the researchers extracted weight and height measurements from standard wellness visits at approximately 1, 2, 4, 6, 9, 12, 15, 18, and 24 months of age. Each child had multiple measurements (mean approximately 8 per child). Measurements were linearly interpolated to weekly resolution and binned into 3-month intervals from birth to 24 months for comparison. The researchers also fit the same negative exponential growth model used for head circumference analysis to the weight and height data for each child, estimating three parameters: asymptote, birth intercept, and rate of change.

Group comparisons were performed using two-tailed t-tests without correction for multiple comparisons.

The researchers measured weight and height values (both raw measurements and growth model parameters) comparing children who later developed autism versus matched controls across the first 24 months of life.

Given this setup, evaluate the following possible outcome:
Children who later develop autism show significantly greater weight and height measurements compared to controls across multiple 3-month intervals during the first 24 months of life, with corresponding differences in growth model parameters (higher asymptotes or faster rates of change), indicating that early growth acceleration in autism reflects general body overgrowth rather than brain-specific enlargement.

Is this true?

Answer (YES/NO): NO